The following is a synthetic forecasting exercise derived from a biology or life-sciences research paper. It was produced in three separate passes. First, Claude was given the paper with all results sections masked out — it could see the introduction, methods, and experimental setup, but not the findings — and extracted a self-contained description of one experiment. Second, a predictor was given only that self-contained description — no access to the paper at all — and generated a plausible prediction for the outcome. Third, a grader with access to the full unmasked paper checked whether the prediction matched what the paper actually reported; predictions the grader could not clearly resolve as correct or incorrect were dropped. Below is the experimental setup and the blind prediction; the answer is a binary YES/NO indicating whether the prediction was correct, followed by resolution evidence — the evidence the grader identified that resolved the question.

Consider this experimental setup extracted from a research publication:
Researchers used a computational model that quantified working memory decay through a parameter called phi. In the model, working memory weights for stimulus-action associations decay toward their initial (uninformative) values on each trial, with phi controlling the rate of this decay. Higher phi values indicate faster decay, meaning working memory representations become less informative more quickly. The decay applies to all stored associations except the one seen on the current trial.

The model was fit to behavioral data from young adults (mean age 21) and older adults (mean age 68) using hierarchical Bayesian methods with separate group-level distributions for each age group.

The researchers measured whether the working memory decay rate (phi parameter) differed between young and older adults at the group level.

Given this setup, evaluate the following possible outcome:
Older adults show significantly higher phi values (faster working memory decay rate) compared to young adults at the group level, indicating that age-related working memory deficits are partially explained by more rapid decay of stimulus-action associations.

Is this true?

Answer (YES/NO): YES